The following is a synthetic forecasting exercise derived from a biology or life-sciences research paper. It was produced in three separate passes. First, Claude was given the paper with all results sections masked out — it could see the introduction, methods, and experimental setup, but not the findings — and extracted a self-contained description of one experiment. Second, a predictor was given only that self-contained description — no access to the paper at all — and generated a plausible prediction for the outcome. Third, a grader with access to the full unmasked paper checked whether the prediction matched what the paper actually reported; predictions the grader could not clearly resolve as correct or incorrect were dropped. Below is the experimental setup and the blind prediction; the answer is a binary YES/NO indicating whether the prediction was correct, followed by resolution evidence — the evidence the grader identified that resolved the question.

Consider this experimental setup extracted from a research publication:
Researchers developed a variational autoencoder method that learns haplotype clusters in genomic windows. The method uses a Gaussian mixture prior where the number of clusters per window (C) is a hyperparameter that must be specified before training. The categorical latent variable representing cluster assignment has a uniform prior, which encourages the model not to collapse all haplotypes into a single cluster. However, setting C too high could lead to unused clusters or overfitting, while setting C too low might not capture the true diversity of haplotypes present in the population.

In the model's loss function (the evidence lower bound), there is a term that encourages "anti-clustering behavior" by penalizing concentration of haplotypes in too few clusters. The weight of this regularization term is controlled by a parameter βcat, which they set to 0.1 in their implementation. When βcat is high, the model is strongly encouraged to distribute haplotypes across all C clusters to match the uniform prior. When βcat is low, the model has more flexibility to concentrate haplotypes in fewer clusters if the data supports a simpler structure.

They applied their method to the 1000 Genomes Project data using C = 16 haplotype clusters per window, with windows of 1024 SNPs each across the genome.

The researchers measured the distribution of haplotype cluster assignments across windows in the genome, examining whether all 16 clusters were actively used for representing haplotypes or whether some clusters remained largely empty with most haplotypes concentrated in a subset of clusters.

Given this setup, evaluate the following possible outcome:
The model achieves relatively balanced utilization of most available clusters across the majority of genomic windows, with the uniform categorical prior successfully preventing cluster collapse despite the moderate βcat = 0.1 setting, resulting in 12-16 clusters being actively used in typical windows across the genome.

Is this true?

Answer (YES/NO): NO